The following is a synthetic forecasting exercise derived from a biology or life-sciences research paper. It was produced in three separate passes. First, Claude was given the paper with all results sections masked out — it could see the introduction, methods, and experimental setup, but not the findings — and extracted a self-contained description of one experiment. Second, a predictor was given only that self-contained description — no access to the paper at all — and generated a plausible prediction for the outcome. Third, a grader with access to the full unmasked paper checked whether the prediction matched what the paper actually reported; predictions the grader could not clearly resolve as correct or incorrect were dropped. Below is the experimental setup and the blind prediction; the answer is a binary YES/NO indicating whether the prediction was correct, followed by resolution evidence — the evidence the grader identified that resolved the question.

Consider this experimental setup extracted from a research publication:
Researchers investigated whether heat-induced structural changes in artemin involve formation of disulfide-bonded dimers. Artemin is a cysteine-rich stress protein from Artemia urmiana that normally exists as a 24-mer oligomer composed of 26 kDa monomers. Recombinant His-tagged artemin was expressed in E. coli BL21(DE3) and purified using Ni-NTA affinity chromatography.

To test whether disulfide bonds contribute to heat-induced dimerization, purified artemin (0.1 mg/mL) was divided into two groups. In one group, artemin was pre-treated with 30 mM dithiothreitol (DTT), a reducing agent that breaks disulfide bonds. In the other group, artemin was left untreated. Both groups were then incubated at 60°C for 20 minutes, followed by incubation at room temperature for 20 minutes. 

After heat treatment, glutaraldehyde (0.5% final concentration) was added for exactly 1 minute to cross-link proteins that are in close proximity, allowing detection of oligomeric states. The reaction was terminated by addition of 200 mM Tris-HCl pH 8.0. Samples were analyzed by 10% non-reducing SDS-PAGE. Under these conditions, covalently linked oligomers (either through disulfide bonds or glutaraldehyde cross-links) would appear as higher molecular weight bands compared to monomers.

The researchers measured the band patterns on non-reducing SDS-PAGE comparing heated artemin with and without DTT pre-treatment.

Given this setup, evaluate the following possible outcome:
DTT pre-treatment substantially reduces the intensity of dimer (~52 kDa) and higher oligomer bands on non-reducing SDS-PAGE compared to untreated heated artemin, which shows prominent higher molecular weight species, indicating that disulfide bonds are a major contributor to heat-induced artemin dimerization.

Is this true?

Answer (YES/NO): YES